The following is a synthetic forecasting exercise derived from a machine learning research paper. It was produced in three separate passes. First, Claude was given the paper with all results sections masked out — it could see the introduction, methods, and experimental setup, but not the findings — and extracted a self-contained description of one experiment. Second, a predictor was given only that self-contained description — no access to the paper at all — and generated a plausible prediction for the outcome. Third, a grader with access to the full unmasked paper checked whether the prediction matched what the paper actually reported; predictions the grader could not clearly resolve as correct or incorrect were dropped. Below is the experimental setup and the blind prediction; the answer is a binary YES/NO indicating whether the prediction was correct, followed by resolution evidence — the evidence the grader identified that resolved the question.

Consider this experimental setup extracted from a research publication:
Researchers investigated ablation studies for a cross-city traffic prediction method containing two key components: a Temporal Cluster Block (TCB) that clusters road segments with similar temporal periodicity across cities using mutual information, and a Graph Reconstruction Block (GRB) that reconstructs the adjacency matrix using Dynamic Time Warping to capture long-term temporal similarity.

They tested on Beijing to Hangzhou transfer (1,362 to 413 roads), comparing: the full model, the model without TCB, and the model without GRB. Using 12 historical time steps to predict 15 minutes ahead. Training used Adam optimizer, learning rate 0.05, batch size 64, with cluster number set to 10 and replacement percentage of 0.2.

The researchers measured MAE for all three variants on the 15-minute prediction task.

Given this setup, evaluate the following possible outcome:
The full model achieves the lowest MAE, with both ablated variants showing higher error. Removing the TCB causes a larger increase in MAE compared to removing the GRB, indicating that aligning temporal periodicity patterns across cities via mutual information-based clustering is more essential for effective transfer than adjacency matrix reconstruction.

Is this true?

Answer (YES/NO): NO